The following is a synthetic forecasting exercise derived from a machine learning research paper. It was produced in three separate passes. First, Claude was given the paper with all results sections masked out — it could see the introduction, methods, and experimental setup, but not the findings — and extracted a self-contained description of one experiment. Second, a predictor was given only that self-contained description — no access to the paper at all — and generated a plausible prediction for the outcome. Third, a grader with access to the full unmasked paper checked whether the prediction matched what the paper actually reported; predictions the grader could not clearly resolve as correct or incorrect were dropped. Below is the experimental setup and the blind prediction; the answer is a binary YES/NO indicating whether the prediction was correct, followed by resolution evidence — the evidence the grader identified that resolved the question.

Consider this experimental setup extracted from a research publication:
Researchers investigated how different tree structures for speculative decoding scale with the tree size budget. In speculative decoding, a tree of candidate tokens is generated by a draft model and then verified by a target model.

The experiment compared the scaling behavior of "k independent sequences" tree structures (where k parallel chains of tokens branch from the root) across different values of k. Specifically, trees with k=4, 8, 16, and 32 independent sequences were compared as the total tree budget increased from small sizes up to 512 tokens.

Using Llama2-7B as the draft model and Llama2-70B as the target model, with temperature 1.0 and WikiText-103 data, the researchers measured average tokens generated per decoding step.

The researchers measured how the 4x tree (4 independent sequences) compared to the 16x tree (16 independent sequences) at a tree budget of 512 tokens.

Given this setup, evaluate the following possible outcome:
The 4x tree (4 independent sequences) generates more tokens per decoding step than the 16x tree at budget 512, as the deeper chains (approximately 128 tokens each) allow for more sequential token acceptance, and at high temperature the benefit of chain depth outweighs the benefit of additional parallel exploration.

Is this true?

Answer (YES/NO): NO